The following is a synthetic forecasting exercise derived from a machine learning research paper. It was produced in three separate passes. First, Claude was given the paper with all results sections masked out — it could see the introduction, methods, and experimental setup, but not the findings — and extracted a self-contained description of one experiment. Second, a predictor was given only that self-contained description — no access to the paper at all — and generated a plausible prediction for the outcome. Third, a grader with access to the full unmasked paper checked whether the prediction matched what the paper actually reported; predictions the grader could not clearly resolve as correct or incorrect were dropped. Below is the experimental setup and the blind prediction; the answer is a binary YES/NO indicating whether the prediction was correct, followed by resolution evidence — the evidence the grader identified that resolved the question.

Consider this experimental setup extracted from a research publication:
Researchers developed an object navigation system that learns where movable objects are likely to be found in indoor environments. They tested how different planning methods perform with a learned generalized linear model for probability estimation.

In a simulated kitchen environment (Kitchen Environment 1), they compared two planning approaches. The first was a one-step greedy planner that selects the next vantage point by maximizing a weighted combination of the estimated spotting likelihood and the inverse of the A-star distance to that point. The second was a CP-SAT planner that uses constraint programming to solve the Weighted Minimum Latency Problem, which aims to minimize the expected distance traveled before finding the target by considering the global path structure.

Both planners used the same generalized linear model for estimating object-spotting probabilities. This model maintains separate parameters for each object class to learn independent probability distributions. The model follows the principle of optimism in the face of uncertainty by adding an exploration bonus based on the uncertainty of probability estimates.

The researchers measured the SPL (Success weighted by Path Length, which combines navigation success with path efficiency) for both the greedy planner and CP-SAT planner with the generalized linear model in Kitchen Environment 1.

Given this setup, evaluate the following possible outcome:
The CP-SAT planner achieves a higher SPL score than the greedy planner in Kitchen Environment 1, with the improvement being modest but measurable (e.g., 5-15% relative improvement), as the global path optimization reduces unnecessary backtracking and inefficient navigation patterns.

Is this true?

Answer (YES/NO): YES